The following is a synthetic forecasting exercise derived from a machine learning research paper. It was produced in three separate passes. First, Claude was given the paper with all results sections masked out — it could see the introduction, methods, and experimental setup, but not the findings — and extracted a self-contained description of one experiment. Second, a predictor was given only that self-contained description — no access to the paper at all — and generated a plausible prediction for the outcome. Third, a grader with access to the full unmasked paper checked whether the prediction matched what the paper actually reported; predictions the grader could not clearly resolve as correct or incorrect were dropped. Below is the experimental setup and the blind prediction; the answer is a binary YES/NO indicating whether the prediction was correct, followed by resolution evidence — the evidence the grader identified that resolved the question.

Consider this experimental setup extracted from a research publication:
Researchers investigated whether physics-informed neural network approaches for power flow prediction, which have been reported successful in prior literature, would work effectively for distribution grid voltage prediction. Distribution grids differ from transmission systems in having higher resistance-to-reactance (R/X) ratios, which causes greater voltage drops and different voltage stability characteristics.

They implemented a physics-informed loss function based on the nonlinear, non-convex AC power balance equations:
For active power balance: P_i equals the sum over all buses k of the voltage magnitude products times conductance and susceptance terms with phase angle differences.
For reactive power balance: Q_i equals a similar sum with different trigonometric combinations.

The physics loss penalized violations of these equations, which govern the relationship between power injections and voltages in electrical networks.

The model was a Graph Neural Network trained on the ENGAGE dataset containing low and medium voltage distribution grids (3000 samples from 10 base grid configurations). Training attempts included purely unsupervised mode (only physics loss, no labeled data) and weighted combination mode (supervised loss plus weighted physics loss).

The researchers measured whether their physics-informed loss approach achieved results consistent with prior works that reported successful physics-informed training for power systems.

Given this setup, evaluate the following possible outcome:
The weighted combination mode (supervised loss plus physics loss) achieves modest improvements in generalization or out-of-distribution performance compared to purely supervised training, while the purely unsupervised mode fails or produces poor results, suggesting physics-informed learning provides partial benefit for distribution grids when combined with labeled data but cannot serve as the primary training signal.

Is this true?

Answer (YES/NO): NO